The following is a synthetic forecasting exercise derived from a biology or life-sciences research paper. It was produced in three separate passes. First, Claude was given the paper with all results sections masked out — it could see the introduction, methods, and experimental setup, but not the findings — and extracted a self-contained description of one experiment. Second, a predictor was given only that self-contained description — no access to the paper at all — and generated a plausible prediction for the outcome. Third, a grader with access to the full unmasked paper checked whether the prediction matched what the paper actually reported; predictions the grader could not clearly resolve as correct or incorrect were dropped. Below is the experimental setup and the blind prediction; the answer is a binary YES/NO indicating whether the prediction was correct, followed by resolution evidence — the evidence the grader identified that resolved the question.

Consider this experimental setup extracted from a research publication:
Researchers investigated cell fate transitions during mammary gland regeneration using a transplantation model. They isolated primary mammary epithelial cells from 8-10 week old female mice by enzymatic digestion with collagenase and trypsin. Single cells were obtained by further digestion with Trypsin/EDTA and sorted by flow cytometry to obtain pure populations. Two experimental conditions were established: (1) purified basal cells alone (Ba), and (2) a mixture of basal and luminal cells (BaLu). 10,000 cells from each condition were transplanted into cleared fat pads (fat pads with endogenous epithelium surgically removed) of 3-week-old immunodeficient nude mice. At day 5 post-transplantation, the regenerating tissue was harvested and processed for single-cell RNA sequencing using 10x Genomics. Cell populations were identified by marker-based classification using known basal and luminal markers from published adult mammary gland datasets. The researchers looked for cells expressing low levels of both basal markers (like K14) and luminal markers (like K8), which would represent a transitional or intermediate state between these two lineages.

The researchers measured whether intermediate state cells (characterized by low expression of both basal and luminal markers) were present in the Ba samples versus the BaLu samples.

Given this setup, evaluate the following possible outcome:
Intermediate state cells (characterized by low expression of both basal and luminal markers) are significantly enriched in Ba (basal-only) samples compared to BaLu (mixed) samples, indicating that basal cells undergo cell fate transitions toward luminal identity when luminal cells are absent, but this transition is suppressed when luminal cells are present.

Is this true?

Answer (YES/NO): YES